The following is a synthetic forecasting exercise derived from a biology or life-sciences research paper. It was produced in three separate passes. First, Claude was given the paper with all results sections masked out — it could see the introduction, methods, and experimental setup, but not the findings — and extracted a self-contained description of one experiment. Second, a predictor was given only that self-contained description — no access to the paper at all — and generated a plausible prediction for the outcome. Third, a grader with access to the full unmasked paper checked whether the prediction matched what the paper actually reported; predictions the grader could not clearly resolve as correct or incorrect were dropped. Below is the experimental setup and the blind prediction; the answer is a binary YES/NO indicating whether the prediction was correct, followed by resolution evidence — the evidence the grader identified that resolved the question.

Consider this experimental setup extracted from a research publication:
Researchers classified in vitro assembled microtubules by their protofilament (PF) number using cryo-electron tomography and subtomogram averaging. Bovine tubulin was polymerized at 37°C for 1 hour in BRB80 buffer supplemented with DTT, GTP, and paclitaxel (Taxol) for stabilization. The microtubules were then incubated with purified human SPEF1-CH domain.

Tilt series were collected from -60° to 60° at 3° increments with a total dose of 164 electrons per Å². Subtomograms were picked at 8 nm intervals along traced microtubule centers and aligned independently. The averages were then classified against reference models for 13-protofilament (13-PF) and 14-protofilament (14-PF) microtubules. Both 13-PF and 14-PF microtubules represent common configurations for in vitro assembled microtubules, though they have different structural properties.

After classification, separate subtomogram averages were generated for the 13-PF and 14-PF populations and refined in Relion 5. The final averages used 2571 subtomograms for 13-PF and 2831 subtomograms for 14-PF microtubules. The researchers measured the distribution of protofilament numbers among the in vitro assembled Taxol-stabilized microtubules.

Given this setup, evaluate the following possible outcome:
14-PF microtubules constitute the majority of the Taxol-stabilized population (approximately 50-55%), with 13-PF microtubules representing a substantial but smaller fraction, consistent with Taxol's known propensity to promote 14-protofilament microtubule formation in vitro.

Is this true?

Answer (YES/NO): YES